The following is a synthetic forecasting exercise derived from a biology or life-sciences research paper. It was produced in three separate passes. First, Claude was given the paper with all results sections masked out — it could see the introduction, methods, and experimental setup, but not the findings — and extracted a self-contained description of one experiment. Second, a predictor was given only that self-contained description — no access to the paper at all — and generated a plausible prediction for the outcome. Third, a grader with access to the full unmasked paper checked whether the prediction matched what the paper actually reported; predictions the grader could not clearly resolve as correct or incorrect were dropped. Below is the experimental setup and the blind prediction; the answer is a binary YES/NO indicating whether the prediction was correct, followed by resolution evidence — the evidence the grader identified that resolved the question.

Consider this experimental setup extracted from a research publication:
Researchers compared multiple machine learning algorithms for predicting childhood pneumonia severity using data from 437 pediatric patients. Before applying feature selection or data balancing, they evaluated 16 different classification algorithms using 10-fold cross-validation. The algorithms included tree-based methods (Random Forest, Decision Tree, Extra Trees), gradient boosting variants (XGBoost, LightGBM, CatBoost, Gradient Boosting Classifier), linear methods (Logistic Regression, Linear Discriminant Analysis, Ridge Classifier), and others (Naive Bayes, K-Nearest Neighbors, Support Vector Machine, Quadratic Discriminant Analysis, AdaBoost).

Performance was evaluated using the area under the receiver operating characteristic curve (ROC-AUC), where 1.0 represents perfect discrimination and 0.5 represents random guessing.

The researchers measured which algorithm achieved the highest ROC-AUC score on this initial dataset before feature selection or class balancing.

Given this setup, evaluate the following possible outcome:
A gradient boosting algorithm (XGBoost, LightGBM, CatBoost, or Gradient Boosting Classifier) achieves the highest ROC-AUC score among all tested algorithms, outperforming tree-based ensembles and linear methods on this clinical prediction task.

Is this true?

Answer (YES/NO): NO